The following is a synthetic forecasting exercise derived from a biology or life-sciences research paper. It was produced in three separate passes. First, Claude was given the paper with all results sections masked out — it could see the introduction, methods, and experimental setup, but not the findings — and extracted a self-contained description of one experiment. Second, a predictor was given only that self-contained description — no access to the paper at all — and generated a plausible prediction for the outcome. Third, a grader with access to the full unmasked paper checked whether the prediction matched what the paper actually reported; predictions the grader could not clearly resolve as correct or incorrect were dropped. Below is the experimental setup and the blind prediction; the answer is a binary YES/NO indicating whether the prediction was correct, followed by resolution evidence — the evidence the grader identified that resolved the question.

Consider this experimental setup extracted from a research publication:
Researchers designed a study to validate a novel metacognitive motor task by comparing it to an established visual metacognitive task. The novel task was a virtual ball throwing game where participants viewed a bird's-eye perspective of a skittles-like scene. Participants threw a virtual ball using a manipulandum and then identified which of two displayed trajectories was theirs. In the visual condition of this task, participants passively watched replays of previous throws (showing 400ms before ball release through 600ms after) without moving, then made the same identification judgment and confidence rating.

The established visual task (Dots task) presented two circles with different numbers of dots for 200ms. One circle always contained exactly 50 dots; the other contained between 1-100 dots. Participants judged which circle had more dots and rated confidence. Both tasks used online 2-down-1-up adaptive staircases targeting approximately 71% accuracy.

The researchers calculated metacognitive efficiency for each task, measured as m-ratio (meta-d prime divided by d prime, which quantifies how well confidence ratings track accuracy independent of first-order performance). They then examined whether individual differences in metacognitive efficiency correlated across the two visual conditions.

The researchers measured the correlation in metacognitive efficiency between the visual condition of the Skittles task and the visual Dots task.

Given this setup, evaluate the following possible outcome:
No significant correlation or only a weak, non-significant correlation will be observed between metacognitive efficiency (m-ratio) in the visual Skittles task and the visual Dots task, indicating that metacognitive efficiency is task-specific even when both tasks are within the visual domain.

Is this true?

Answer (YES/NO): NO